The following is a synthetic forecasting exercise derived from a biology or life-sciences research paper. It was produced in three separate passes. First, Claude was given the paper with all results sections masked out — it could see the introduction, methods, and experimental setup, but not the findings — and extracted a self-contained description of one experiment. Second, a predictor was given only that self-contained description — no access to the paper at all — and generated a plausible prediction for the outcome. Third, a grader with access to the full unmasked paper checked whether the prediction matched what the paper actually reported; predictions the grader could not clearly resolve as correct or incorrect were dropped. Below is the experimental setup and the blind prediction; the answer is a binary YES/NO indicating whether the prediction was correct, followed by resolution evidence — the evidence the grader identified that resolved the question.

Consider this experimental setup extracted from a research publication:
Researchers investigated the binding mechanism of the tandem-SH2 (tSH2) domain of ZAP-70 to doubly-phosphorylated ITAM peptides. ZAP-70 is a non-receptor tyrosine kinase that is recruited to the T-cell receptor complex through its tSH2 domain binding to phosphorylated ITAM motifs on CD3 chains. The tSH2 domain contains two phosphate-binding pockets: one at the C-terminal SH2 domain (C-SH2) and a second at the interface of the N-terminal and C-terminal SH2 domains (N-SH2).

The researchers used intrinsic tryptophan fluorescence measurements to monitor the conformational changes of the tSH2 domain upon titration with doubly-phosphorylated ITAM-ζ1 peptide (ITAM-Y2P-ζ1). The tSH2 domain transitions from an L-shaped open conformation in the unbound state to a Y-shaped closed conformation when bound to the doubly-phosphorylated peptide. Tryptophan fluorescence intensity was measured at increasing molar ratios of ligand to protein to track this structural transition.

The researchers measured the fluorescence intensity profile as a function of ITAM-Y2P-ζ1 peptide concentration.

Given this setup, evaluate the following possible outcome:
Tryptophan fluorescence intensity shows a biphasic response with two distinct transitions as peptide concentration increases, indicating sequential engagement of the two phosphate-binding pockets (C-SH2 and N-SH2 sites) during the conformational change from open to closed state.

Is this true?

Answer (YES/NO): YES